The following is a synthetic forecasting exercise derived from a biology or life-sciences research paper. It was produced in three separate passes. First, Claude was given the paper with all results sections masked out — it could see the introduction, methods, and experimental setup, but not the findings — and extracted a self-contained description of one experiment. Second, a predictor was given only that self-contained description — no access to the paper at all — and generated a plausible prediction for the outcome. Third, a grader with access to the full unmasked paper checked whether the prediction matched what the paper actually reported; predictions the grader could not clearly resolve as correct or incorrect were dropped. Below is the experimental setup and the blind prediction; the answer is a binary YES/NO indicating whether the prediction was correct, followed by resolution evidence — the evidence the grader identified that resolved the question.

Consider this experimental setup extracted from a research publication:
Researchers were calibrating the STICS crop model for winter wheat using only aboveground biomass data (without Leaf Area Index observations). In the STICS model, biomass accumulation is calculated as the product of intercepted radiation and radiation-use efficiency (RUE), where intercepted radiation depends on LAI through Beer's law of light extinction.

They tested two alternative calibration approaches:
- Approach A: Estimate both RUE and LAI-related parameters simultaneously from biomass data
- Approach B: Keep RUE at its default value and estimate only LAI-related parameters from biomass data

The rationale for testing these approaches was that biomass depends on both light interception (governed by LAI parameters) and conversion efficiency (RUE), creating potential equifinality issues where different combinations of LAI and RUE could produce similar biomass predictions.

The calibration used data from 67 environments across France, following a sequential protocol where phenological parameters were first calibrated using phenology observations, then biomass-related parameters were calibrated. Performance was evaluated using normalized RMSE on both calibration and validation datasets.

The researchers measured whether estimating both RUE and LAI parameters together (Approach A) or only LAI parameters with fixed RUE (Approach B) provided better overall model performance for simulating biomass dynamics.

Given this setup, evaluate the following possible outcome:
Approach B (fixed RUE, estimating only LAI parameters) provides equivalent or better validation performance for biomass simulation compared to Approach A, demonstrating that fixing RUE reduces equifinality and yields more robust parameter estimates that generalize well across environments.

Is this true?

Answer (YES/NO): YES